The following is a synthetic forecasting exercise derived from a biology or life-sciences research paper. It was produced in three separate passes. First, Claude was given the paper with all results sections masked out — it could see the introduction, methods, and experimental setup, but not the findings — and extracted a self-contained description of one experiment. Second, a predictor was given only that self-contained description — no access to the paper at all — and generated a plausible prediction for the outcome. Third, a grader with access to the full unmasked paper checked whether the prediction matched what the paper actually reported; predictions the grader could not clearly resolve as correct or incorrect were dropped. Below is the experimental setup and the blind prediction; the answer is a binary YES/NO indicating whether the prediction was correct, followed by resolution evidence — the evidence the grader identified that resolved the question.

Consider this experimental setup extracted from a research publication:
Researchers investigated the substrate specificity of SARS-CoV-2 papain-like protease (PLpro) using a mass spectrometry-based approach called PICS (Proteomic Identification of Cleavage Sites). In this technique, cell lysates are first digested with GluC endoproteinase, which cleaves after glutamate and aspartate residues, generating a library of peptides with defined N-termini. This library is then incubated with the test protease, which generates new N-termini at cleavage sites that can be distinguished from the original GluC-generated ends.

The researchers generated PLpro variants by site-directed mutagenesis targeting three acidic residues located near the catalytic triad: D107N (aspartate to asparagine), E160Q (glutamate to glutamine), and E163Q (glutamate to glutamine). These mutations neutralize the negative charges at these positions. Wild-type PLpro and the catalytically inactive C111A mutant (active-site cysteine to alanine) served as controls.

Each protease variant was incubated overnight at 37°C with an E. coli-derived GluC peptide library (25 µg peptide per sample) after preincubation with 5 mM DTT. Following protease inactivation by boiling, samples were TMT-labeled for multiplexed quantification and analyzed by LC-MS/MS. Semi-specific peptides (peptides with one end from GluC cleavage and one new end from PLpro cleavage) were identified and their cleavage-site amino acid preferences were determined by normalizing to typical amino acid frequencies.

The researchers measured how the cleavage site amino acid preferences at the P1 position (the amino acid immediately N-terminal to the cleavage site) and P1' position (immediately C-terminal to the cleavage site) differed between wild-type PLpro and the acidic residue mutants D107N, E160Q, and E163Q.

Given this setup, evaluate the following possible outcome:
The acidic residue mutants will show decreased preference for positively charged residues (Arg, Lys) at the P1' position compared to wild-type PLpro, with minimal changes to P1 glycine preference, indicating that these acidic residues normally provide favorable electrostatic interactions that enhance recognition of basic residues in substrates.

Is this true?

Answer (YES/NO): NO